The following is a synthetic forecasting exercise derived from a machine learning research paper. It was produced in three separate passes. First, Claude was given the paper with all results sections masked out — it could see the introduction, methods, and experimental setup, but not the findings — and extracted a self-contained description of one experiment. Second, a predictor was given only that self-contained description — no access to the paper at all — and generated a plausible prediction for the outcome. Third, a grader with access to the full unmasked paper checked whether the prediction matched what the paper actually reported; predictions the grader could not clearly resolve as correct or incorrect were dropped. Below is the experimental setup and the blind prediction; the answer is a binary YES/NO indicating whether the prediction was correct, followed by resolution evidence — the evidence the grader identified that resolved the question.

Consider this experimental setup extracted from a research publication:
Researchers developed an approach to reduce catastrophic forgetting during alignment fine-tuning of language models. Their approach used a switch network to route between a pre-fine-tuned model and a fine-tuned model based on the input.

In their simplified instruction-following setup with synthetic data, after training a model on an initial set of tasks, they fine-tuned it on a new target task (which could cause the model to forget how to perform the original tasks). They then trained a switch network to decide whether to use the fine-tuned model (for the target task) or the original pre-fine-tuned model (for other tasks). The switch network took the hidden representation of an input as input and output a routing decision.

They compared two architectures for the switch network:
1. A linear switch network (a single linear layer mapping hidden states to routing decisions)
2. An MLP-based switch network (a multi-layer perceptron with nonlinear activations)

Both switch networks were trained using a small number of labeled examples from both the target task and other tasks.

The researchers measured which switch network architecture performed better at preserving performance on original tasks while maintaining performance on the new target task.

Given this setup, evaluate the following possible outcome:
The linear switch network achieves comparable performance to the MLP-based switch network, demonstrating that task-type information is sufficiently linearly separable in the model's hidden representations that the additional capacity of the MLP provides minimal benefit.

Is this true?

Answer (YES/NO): NO